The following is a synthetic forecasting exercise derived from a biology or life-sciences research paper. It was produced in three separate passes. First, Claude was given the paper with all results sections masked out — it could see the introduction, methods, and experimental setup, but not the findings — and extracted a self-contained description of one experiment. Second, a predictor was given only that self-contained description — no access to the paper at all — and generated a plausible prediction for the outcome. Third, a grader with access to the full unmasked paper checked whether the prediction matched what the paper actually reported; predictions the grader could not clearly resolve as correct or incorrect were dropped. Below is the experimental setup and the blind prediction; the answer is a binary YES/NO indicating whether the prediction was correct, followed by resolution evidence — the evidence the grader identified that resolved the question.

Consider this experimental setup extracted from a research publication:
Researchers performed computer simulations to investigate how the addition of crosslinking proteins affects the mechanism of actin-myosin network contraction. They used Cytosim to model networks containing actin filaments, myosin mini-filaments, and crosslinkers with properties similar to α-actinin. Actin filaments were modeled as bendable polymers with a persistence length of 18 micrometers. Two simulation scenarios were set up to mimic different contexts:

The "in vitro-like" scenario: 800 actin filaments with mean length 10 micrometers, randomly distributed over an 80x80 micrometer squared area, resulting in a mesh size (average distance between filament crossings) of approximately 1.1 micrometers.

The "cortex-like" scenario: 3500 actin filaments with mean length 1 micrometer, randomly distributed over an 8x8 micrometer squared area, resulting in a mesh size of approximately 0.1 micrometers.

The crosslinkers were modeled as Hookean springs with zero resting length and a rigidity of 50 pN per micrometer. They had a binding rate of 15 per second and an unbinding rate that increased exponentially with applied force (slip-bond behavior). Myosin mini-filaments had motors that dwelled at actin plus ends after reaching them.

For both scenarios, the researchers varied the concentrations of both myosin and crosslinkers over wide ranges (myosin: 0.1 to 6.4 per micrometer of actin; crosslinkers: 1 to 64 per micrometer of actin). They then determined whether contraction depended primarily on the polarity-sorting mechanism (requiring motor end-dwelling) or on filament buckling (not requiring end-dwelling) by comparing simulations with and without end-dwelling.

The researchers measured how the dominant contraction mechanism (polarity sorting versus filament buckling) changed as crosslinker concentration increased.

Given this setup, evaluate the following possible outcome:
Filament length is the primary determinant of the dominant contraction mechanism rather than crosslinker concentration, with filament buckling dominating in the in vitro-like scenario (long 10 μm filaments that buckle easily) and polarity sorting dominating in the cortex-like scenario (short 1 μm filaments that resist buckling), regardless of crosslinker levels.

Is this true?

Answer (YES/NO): NO